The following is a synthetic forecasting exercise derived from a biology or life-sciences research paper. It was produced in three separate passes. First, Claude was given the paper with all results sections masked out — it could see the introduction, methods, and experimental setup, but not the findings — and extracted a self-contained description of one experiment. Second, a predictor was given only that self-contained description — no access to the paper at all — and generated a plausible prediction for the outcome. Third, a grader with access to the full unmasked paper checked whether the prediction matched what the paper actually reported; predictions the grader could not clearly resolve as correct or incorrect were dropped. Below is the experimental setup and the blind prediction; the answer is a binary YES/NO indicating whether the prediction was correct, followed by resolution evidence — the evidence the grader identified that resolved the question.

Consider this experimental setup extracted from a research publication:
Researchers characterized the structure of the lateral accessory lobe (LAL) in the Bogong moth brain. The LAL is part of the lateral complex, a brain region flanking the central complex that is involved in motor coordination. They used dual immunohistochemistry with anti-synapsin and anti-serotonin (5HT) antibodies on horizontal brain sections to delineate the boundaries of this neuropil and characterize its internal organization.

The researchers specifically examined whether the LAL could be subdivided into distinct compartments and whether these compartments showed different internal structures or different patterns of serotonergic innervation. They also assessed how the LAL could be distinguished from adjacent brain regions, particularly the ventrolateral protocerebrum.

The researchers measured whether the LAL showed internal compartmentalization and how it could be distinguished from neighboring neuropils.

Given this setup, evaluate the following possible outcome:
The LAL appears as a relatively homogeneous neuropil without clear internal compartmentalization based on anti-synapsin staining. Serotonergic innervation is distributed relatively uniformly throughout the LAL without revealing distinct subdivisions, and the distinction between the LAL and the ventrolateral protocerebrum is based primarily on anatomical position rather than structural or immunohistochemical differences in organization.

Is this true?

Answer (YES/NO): NO